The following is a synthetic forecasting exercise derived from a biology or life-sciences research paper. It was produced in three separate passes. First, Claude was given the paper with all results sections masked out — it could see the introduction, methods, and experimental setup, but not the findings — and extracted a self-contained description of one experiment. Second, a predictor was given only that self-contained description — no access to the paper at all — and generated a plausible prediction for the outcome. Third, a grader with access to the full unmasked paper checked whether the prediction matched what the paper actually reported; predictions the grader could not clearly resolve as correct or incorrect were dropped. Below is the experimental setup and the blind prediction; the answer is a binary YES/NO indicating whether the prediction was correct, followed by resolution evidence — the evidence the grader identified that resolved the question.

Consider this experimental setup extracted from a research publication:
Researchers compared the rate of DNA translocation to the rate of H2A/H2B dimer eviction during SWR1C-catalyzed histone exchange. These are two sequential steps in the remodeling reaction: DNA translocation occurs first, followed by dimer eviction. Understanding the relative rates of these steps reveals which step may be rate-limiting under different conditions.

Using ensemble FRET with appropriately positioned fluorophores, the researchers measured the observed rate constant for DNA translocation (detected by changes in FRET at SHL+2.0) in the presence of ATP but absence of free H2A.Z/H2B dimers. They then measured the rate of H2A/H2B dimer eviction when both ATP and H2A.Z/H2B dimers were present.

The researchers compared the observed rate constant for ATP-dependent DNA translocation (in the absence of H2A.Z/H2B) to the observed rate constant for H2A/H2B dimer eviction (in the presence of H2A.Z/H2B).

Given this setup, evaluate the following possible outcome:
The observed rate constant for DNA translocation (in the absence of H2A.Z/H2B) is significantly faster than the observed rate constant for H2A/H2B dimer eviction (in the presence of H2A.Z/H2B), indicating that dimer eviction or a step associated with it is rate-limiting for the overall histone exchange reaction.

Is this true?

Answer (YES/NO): NO